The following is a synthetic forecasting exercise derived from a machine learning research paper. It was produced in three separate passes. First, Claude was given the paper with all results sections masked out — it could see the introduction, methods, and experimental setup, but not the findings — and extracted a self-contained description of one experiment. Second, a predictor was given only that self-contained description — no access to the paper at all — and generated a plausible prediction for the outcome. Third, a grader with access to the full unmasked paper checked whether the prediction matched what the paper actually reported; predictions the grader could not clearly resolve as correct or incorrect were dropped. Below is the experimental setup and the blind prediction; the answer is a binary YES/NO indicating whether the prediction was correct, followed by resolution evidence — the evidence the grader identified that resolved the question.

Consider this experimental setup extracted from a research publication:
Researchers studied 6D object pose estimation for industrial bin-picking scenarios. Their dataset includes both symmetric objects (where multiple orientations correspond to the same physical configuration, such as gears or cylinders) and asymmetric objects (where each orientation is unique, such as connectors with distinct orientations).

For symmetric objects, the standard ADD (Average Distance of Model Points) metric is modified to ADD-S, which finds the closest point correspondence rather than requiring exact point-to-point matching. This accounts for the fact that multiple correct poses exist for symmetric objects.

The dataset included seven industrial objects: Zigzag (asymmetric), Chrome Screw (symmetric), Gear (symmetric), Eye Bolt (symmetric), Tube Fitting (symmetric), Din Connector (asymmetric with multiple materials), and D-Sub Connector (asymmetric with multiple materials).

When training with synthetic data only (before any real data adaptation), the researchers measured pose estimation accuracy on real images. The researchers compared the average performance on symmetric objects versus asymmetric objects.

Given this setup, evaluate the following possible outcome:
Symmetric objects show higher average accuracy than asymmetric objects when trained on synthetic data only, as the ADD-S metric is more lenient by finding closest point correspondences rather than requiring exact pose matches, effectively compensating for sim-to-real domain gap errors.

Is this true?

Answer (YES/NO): YES